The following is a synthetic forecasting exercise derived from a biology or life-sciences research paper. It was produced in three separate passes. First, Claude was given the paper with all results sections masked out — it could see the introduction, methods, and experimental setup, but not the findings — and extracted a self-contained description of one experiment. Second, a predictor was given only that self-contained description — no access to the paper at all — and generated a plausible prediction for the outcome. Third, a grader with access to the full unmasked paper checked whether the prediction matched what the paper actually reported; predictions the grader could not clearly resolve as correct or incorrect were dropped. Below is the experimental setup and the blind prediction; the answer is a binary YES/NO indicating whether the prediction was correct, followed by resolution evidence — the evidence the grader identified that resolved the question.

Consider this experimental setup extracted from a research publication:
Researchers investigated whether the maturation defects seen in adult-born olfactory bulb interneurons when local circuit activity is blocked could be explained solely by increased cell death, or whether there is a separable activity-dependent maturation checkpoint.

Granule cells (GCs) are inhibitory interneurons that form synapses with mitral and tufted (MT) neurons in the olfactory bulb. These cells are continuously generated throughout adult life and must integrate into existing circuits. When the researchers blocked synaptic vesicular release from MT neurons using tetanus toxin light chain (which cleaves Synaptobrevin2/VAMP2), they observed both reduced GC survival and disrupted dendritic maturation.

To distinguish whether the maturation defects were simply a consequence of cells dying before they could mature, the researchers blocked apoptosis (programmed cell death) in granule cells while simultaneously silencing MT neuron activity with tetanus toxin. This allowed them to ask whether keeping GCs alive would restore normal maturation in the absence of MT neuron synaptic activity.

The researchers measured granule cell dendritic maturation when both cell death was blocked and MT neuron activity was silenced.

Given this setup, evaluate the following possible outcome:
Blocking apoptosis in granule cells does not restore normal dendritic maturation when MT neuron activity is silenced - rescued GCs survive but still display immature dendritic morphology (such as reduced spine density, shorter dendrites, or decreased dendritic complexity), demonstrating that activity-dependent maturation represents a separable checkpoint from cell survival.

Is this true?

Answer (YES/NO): YES